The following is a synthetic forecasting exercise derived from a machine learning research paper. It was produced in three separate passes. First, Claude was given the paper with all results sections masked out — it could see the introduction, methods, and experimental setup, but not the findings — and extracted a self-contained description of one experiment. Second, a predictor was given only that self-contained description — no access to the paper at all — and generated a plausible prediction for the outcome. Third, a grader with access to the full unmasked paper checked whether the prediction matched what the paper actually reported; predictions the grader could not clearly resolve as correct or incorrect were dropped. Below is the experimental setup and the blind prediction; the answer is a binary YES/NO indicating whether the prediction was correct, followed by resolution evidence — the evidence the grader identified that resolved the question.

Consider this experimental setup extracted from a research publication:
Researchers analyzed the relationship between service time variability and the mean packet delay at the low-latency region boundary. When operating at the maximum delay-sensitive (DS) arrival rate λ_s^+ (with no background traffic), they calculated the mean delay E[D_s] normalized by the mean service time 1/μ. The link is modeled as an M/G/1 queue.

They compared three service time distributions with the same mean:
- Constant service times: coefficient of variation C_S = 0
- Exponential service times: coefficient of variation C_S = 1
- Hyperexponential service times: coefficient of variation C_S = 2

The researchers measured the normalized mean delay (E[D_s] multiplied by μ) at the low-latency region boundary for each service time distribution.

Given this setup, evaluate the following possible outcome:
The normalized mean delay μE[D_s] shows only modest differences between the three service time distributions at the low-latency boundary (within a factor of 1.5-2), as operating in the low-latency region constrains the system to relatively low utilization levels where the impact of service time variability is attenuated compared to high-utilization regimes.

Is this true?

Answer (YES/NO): YES